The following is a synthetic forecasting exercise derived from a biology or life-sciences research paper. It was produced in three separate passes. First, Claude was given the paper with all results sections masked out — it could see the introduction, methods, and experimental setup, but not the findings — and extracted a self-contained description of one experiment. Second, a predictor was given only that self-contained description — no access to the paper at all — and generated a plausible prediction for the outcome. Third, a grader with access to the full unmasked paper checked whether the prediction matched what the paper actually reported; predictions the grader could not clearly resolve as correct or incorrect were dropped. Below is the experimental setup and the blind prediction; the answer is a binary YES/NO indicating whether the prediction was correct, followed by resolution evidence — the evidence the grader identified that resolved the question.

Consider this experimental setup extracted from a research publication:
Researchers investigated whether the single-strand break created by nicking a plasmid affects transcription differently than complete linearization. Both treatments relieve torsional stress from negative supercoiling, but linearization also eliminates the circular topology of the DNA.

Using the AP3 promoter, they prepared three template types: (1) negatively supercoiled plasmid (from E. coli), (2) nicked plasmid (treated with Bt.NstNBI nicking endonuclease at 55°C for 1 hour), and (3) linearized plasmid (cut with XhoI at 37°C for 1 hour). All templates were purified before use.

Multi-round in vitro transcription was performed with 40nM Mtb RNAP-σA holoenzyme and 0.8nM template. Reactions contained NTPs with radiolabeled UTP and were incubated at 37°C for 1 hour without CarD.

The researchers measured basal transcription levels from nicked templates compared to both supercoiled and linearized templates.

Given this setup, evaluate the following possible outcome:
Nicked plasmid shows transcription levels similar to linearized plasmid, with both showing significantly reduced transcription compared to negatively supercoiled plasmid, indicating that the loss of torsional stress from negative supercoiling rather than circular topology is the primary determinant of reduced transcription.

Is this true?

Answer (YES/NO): YES